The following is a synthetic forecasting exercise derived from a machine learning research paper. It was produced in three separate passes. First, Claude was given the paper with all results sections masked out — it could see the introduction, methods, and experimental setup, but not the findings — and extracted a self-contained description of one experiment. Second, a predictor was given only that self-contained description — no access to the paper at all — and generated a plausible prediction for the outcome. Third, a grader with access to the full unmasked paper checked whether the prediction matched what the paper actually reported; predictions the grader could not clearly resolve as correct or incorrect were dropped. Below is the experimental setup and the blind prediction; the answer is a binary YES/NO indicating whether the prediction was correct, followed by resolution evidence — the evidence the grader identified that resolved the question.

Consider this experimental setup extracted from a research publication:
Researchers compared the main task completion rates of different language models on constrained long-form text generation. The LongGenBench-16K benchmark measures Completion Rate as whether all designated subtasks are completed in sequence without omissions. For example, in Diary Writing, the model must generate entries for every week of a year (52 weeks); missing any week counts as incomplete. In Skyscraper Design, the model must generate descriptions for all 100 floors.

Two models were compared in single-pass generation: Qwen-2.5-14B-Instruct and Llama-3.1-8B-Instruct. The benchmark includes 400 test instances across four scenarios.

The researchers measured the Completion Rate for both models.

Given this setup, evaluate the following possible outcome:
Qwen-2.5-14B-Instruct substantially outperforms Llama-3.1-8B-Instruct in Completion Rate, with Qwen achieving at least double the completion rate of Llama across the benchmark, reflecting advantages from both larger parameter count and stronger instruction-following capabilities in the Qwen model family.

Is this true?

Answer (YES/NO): NO